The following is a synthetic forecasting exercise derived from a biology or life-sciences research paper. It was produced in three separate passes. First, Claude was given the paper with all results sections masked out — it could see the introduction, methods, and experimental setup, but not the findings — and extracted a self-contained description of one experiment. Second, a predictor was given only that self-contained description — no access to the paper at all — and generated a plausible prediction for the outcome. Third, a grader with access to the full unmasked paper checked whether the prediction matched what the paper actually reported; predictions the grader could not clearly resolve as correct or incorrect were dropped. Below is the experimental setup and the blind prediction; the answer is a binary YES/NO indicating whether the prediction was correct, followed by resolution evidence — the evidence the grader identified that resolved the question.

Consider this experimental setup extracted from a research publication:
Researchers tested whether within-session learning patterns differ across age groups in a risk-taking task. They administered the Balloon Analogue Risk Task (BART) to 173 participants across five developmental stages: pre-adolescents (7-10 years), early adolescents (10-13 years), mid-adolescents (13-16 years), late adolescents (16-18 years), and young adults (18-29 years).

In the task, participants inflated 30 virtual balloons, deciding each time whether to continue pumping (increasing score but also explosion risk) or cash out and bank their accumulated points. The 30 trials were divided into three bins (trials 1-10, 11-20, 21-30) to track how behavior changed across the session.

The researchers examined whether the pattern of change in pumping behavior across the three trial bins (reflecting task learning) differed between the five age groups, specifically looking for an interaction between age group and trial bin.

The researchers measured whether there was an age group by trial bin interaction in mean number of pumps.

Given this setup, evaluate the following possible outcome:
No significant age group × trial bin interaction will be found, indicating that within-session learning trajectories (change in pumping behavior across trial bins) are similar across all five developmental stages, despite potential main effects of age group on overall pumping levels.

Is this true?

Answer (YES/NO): YES